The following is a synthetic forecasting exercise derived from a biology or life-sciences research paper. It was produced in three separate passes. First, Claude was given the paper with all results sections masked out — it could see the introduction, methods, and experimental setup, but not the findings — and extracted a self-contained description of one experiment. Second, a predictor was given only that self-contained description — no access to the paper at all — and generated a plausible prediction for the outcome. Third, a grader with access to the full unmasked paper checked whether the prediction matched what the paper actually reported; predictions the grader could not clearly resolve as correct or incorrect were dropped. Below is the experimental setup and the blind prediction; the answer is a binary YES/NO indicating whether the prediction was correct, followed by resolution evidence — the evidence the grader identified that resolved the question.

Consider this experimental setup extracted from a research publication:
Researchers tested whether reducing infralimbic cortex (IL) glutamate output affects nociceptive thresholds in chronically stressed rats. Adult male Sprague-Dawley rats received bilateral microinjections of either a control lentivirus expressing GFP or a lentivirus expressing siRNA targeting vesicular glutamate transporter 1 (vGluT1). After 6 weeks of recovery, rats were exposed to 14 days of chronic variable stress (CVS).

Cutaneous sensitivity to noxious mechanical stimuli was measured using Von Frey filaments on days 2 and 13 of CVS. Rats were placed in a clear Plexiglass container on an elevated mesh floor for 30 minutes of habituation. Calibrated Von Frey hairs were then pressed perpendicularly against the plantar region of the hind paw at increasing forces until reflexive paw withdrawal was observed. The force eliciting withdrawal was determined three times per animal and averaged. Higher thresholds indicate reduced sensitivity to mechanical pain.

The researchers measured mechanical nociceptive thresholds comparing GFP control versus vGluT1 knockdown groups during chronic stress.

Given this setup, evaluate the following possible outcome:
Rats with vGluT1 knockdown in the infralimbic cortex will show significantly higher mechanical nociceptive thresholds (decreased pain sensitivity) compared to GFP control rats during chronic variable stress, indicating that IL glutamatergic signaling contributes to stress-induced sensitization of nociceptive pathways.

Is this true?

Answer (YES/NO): NO